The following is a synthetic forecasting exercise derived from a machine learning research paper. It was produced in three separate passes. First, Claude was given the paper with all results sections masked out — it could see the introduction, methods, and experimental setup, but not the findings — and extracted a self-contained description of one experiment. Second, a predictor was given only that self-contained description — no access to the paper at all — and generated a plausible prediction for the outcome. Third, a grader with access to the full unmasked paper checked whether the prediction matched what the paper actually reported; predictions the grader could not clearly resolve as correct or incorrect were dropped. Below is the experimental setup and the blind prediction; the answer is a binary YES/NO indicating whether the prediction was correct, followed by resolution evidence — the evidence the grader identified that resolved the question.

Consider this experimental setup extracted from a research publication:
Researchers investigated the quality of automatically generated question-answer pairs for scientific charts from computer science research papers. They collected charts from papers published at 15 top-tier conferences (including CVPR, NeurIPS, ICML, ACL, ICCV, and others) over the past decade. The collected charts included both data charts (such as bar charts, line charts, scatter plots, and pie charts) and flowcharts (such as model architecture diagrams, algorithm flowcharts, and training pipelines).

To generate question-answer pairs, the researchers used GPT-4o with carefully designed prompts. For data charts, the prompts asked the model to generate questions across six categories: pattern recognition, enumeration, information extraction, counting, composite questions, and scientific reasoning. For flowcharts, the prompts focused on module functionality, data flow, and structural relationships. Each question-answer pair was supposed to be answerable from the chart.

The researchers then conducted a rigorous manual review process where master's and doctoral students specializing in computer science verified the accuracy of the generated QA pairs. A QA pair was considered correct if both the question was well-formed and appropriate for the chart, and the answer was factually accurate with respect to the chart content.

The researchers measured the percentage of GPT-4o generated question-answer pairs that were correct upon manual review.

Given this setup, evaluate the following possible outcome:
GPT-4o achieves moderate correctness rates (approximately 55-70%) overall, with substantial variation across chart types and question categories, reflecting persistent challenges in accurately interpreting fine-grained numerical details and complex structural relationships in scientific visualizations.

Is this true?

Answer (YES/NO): NO